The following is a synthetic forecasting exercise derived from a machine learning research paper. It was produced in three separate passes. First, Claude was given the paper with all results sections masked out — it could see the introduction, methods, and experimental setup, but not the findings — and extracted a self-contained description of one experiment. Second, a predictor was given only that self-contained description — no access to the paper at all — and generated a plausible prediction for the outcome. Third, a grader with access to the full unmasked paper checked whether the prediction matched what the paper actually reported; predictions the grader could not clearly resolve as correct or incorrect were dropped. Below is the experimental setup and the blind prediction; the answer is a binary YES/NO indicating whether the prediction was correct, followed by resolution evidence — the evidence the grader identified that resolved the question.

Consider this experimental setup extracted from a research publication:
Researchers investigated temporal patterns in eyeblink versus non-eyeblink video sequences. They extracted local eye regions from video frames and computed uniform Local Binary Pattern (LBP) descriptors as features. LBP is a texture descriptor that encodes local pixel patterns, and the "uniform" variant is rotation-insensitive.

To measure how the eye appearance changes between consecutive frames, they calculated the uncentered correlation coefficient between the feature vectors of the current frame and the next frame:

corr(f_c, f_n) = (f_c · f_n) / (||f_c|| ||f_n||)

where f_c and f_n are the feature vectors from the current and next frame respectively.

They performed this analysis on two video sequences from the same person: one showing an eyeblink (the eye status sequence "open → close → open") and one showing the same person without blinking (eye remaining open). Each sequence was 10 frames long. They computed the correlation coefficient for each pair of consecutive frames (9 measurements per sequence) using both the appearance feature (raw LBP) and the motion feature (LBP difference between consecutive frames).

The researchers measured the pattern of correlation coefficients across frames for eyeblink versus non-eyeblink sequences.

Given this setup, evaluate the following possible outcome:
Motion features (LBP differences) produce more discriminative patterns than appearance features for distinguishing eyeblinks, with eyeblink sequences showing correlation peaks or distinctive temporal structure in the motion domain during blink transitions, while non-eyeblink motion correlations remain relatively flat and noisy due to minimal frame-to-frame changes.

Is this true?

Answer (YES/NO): NO